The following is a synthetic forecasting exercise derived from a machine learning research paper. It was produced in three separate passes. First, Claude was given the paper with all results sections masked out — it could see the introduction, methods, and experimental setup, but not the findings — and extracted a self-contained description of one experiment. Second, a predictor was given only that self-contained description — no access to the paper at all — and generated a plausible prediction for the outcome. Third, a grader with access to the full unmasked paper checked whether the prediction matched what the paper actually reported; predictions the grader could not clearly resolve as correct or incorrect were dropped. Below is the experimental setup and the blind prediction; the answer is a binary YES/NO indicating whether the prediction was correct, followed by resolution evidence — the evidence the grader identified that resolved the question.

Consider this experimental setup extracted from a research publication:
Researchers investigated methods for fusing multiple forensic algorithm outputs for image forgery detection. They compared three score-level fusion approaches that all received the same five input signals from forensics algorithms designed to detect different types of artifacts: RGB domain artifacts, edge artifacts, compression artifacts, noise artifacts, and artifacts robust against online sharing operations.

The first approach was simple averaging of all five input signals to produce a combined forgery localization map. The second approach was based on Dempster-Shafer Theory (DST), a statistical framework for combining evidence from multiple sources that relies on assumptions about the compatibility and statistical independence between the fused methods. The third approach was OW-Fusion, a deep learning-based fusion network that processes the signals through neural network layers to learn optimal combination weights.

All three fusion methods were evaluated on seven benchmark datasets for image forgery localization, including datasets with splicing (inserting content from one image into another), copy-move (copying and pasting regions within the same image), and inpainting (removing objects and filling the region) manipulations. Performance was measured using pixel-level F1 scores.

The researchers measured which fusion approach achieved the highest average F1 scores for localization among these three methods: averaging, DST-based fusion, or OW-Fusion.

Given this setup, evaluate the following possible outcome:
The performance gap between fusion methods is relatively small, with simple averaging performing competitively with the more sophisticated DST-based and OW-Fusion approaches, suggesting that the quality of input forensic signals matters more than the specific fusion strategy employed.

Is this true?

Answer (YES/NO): NO